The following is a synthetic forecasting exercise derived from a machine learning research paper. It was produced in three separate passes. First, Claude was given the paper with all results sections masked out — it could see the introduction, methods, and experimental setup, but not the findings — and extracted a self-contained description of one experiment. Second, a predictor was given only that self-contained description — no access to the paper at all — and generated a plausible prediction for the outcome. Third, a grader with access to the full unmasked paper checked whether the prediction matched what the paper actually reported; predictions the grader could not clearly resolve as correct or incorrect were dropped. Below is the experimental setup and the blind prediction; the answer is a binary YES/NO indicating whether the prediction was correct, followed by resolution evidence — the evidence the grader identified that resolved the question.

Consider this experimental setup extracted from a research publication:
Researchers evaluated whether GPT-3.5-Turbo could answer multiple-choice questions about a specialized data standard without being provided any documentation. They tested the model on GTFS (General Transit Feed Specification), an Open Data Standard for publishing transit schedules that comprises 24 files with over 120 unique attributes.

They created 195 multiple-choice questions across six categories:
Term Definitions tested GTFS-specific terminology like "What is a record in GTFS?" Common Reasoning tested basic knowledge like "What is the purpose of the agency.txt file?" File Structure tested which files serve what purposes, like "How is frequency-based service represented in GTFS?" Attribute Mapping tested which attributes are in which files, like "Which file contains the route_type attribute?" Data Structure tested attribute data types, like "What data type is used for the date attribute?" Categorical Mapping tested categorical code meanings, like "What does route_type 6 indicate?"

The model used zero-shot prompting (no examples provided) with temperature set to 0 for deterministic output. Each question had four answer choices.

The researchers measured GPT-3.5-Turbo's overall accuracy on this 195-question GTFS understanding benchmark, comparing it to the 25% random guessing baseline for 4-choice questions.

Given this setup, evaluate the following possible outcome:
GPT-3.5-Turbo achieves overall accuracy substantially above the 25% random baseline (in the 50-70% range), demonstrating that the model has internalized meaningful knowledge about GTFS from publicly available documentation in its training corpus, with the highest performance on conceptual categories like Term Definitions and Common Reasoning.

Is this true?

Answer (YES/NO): NO